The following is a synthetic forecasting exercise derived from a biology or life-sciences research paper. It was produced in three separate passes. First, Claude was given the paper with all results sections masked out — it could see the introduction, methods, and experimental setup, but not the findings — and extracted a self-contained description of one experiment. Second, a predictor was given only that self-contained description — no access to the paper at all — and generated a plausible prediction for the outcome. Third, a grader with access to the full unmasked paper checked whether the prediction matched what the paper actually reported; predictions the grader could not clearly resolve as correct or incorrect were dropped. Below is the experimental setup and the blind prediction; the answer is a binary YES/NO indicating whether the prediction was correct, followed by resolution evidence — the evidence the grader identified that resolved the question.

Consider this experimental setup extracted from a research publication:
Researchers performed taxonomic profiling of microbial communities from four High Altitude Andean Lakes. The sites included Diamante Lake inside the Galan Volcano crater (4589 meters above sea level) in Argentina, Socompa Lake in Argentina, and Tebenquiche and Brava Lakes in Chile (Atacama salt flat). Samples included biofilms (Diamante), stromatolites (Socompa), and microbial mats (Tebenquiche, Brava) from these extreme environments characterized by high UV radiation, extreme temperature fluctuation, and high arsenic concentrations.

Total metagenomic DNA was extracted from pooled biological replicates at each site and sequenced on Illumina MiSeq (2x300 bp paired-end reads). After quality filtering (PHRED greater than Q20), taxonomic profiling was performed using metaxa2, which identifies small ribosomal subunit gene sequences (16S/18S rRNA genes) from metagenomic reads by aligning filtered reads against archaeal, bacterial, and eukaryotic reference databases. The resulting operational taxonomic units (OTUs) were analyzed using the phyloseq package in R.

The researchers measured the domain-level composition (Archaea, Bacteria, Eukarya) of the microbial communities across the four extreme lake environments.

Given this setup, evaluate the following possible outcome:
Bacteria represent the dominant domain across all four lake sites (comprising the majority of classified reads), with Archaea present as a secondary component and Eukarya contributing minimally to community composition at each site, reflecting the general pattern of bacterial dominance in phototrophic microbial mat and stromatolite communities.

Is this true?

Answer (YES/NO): NO